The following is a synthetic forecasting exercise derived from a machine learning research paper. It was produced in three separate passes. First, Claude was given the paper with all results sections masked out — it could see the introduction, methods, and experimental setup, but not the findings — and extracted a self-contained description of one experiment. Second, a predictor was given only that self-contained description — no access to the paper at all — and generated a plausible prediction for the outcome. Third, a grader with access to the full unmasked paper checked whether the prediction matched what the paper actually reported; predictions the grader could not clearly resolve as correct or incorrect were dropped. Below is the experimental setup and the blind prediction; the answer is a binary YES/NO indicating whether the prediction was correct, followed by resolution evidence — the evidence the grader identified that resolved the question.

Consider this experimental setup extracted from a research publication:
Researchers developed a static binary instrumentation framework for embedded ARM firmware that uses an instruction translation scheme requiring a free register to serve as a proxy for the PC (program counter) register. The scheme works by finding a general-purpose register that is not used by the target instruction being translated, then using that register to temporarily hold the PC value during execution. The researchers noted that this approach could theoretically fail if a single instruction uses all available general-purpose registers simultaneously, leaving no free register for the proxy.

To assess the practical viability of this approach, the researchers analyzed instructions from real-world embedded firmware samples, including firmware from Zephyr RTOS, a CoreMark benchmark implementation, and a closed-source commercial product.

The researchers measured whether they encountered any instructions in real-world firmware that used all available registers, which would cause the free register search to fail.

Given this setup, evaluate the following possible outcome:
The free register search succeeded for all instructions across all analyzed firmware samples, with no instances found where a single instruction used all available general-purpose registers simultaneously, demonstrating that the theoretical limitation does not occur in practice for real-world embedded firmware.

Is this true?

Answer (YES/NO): YES